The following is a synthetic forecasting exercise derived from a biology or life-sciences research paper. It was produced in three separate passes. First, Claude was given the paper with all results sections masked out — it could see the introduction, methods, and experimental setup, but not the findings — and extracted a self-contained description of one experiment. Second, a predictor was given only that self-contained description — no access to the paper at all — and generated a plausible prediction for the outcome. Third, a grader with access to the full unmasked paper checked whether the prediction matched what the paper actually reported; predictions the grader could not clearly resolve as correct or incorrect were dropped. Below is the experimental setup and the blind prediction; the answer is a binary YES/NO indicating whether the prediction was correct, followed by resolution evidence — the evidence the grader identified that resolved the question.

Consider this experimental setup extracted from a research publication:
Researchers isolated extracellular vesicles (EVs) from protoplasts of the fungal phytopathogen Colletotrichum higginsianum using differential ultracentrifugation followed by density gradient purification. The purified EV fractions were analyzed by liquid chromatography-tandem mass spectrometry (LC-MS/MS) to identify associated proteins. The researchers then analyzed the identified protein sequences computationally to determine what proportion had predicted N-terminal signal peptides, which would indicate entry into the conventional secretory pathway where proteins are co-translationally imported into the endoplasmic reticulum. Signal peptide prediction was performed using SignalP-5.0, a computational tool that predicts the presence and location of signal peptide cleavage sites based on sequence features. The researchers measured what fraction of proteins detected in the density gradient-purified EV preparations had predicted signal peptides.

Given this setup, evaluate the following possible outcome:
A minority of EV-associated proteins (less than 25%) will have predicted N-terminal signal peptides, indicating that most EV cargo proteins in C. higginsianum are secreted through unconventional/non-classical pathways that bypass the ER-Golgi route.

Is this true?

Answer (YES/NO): YES